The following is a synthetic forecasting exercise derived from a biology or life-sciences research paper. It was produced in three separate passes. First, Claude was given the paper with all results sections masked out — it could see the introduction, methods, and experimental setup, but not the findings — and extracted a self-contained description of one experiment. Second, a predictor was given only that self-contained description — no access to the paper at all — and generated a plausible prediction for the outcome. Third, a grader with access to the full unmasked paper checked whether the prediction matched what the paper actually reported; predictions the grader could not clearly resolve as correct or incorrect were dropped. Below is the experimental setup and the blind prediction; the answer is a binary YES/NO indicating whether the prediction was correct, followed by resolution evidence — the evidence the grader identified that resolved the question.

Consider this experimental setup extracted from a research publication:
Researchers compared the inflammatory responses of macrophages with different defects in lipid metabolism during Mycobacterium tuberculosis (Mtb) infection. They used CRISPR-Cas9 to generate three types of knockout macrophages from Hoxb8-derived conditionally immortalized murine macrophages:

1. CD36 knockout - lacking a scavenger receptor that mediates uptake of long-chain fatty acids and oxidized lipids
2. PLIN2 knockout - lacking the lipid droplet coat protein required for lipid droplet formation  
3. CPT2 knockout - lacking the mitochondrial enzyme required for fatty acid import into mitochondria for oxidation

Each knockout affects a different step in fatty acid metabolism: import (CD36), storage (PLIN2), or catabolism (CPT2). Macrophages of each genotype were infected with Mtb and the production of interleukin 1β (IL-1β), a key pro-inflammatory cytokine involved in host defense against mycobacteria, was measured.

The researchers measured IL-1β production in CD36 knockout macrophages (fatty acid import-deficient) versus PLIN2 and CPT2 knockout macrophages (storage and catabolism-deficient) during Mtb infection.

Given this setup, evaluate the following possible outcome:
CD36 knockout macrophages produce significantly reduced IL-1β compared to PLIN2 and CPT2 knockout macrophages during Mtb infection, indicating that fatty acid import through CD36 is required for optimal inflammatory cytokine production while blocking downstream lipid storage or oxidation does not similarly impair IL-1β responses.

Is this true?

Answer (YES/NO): NO